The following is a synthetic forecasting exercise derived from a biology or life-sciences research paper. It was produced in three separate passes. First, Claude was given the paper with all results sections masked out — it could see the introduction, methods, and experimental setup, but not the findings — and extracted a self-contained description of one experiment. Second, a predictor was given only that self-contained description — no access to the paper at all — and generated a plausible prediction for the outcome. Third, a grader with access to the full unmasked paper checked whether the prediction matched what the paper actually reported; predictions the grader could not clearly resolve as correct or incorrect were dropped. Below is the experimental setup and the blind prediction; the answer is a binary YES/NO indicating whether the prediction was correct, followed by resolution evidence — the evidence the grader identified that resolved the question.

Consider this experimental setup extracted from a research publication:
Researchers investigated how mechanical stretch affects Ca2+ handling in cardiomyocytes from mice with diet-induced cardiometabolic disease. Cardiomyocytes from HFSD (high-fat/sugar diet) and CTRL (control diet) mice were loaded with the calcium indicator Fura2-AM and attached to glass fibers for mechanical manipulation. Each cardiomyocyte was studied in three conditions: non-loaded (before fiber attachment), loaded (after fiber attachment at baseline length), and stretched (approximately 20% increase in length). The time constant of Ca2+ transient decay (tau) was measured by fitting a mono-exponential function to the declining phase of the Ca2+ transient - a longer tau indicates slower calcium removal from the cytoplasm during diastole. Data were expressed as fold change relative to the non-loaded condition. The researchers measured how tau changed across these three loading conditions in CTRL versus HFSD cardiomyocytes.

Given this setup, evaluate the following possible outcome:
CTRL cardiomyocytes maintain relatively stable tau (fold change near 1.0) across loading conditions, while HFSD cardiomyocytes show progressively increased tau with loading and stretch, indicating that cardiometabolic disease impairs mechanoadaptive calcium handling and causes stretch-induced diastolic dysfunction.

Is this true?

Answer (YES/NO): YES